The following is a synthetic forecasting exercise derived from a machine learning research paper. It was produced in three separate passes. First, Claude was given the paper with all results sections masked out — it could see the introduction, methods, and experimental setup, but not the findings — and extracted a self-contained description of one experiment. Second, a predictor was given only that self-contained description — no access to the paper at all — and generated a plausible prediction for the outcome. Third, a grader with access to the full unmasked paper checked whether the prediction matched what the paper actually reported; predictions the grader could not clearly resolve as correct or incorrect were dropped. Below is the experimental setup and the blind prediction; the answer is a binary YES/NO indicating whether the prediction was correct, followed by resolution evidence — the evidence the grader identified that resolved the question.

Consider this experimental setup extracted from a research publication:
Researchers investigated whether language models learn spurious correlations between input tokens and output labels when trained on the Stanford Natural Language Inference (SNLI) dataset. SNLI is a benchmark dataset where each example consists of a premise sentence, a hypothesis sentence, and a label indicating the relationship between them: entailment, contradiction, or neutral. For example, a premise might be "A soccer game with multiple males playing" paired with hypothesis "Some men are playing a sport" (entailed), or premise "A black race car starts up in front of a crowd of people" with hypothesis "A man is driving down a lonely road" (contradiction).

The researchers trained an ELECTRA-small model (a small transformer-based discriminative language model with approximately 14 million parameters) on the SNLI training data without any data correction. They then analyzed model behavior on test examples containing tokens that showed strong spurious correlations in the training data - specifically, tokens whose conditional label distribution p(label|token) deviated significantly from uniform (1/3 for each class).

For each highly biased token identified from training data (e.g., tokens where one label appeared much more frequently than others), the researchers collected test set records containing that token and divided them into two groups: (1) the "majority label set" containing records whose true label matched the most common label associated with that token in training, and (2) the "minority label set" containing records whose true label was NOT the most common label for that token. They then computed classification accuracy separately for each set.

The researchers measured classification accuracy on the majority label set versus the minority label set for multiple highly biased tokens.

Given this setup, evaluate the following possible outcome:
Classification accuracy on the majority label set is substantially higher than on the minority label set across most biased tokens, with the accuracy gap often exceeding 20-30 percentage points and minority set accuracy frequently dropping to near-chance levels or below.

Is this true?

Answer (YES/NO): NO